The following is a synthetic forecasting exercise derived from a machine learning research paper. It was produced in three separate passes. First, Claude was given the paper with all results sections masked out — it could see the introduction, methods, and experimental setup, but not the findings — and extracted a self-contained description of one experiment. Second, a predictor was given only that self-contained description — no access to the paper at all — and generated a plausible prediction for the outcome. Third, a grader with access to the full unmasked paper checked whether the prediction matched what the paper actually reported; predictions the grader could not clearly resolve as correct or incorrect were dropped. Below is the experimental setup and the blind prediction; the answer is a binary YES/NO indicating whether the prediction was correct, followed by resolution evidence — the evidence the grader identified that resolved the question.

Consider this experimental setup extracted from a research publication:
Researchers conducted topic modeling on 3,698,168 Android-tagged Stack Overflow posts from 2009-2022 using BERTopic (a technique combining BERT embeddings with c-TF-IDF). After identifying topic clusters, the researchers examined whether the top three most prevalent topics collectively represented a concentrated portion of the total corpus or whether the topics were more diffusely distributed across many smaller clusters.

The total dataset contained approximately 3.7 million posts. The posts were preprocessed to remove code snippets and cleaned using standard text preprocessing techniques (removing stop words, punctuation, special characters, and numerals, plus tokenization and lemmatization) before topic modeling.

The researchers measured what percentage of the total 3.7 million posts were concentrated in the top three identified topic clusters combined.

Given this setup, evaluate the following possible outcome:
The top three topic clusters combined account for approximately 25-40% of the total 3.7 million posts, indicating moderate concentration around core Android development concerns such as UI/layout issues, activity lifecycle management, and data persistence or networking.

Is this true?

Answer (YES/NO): NO